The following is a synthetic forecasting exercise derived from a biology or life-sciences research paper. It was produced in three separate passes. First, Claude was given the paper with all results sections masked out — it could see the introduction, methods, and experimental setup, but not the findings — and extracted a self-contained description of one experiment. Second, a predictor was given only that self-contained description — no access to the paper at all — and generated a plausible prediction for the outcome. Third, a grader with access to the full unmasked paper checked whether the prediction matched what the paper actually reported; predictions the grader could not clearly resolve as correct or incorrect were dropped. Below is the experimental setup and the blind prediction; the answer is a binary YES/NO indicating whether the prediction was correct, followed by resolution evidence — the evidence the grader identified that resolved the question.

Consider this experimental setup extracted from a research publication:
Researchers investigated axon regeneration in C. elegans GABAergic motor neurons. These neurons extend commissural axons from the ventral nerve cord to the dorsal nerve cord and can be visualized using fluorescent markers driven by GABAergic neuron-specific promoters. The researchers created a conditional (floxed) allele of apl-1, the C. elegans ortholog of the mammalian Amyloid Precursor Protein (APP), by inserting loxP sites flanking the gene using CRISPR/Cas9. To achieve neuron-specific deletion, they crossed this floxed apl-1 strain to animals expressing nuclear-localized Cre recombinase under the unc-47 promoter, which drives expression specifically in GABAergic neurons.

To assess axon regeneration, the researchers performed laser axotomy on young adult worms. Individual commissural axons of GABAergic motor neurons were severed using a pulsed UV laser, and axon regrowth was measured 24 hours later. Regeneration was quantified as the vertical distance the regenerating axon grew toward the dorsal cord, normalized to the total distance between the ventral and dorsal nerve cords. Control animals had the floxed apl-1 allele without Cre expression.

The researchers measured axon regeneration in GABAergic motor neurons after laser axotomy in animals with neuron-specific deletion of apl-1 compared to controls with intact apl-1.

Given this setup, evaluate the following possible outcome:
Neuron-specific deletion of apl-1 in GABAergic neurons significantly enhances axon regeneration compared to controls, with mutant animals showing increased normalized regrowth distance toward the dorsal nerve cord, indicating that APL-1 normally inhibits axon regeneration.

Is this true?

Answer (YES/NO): YES